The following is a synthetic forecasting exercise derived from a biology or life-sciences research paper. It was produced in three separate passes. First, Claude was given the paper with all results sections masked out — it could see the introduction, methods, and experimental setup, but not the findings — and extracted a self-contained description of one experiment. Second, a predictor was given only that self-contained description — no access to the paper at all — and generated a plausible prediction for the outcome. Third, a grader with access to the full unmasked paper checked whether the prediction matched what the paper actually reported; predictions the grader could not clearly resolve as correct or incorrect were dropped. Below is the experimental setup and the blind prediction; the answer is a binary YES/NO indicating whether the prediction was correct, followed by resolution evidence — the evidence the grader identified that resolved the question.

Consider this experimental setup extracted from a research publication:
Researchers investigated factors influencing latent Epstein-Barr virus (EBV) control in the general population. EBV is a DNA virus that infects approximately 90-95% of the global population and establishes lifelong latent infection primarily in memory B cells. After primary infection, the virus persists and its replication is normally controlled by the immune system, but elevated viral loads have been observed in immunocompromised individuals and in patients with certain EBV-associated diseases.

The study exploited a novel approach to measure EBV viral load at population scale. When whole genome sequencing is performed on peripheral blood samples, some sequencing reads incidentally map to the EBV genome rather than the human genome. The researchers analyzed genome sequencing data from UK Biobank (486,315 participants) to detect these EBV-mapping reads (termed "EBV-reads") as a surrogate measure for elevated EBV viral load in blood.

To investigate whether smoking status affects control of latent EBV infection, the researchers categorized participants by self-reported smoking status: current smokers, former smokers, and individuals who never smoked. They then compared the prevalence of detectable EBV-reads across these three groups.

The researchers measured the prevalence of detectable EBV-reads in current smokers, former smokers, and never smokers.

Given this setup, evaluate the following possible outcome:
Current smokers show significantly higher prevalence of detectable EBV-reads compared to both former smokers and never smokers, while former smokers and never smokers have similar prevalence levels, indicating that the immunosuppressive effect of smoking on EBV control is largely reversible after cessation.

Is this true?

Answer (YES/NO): YES